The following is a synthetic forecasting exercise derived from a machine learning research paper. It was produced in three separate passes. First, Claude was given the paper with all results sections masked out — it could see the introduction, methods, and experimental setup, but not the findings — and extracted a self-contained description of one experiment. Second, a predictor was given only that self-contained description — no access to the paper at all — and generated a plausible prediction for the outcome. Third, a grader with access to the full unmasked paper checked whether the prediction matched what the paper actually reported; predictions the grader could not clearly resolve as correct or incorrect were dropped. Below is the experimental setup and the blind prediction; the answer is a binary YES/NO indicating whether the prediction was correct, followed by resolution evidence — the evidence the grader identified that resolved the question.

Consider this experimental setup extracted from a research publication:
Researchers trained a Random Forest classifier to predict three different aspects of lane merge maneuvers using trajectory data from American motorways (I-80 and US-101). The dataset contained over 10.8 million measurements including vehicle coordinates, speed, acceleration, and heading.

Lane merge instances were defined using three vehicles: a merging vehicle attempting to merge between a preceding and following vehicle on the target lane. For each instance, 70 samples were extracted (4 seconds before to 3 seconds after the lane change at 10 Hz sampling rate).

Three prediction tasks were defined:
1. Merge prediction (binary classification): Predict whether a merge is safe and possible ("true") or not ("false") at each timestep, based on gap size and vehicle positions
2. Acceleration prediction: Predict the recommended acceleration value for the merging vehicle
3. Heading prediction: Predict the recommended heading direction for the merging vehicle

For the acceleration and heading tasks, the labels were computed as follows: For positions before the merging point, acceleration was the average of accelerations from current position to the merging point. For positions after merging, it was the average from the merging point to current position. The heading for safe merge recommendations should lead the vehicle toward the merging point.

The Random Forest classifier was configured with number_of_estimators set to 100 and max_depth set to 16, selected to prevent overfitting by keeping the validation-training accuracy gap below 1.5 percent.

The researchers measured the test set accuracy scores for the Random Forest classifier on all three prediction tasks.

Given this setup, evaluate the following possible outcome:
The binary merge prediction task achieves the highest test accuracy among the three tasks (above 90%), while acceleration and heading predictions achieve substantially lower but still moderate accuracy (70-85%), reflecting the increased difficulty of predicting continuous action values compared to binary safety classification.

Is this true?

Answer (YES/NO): NO